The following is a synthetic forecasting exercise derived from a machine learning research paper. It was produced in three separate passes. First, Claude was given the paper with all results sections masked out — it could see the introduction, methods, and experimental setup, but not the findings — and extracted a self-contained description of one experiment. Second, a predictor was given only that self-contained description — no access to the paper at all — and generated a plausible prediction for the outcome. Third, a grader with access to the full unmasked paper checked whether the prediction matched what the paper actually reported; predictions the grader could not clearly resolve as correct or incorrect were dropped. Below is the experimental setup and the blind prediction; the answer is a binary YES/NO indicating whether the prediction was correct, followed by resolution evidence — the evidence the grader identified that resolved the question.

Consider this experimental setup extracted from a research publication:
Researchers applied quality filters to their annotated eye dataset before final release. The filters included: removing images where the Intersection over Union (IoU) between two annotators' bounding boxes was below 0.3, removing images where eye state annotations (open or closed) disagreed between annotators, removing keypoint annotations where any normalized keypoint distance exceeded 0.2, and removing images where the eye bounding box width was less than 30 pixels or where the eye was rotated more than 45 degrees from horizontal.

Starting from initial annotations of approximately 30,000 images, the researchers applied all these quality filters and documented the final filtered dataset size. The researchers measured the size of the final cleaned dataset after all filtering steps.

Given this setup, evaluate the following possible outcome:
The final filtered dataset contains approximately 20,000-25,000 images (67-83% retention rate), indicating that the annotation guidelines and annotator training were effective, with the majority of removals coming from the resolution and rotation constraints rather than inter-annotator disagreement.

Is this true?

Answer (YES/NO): NO